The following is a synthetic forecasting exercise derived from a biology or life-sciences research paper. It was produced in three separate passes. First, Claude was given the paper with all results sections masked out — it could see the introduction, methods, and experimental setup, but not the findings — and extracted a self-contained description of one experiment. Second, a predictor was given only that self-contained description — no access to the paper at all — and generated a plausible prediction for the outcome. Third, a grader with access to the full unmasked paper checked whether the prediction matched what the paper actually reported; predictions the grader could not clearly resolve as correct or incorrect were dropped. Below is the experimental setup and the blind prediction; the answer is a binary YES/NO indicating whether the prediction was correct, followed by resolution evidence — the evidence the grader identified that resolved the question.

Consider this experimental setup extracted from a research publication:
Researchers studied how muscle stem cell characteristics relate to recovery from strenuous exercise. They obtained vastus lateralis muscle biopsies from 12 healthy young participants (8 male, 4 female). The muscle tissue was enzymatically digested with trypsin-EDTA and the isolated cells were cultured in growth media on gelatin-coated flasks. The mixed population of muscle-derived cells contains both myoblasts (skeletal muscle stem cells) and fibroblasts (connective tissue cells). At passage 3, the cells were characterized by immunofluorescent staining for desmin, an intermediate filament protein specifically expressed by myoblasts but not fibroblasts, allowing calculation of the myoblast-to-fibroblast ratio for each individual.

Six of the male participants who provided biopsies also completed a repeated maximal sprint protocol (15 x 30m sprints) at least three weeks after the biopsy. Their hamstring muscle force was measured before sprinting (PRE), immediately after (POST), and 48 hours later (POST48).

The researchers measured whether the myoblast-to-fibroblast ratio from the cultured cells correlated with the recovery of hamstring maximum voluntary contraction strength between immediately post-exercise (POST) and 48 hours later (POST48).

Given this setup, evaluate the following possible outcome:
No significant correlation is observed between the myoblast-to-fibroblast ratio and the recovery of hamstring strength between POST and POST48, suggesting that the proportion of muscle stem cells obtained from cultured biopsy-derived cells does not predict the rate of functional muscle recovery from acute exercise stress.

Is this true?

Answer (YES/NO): NO